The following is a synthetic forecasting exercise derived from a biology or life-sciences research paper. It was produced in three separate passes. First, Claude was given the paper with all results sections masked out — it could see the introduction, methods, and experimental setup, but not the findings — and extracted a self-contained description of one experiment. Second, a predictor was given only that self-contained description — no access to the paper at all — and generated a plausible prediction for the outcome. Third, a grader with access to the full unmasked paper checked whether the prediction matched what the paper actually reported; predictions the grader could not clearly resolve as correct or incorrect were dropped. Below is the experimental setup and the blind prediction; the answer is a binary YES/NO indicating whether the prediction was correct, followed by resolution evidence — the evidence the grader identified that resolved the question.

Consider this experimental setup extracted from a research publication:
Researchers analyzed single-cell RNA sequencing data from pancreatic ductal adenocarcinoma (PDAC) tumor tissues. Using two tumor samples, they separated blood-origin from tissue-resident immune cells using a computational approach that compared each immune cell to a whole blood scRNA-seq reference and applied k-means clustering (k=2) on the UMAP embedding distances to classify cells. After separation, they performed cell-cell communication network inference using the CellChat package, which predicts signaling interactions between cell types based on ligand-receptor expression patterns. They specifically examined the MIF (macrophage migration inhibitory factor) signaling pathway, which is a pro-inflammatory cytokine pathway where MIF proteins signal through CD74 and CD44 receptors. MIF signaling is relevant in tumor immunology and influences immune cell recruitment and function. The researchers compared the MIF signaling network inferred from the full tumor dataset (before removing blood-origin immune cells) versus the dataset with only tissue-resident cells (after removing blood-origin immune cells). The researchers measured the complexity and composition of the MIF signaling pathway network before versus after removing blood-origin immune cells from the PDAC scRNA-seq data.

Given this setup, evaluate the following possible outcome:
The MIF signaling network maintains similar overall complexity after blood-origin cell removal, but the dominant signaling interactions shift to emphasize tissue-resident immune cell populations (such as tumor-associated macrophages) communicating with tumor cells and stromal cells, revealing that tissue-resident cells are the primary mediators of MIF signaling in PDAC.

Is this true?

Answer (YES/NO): NO